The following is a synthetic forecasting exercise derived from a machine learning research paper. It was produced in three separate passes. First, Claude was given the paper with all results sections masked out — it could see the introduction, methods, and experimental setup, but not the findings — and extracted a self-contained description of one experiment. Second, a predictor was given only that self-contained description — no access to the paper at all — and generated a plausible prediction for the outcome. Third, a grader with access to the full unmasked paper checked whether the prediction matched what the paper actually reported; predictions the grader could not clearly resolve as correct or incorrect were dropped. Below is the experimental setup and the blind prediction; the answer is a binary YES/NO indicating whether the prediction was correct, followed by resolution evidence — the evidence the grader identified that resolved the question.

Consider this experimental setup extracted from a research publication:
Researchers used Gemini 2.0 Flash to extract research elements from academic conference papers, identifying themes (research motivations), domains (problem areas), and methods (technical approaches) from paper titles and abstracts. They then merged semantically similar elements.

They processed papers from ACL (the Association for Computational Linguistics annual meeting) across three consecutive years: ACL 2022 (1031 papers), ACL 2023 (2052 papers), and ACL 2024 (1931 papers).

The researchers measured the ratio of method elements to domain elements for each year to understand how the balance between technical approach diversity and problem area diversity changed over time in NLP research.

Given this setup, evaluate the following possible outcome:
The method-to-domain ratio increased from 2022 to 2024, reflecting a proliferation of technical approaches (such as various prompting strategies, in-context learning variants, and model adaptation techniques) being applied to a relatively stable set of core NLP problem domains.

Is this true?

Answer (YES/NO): NO